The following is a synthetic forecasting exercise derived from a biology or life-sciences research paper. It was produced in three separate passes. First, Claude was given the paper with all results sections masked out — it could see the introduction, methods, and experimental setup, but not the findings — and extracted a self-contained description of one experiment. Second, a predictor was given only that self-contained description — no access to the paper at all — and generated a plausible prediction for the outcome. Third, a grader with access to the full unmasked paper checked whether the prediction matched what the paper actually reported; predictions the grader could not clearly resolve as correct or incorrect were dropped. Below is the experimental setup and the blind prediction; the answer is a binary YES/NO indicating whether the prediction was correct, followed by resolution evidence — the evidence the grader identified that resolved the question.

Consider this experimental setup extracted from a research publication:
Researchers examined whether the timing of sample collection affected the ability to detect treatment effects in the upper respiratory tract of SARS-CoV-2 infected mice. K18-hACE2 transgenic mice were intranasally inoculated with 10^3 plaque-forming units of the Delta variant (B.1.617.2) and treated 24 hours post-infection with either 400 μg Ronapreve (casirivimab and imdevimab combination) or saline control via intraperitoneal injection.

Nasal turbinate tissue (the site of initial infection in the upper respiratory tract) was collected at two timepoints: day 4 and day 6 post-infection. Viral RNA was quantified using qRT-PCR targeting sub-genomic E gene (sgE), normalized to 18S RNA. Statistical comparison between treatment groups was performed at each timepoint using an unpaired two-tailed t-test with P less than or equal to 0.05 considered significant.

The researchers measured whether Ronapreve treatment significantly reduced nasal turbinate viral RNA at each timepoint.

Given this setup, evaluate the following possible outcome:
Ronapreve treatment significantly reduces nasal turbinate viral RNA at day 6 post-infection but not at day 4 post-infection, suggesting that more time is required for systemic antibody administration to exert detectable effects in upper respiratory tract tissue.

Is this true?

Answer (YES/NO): NO